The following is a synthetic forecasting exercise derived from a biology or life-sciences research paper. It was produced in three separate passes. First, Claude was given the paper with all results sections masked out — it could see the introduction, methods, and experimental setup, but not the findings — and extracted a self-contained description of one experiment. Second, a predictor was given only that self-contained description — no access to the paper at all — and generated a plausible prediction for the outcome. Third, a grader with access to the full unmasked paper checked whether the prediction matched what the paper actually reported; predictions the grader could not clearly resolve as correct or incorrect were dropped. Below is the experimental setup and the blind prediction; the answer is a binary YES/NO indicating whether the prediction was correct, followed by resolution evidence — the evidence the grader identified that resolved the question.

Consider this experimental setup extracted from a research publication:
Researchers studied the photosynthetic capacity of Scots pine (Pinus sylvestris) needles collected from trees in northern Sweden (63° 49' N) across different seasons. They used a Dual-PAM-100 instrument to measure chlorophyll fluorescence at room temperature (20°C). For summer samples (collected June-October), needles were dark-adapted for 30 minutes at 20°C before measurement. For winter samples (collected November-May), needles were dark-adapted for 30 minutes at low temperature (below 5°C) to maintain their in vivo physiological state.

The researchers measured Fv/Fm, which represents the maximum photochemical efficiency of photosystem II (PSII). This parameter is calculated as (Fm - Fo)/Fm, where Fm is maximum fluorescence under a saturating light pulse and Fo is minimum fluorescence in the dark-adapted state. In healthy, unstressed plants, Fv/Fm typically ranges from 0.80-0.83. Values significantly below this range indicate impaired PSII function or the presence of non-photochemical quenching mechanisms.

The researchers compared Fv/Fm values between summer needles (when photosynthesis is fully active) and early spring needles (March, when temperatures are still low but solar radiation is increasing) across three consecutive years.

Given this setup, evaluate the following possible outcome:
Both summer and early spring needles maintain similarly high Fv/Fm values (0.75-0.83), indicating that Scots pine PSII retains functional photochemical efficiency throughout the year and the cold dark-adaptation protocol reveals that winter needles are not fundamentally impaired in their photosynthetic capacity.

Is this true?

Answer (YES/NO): NO